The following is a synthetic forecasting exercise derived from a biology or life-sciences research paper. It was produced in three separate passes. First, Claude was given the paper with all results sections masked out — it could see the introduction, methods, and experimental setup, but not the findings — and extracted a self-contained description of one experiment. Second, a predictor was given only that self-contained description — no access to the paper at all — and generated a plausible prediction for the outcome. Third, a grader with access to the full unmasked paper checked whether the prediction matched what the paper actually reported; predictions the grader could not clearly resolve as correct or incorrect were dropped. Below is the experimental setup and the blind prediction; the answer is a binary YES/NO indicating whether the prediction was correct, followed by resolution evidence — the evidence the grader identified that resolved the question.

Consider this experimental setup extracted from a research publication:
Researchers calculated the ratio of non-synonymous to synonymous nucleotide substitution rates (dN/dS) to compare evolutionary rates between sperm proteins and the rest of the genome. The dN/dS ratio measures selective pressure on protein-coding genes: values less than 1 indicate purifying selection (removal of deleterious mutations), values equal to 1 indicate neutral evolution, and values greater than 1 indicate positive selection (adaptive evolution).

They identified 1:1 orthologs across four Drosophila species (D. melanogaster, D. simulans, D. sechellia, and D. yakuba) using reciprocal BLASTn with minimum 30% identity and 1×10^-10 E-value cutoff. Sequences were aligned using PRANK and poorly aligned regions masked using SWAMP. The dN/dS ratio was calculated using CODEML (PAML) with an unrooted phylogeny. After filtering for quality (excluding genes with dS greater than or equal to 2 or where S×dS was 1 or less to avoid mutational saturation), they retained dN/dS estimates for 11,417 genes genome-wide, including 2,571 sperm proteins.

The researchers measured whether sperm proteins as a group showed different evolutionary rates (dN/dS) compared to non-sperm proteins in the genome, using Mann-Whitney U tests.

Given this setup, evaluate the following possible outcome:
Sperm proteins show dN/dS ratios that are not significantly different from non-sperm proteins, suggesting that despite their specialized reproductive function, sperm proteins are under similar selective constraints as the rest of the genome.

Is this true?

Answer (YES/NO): NO